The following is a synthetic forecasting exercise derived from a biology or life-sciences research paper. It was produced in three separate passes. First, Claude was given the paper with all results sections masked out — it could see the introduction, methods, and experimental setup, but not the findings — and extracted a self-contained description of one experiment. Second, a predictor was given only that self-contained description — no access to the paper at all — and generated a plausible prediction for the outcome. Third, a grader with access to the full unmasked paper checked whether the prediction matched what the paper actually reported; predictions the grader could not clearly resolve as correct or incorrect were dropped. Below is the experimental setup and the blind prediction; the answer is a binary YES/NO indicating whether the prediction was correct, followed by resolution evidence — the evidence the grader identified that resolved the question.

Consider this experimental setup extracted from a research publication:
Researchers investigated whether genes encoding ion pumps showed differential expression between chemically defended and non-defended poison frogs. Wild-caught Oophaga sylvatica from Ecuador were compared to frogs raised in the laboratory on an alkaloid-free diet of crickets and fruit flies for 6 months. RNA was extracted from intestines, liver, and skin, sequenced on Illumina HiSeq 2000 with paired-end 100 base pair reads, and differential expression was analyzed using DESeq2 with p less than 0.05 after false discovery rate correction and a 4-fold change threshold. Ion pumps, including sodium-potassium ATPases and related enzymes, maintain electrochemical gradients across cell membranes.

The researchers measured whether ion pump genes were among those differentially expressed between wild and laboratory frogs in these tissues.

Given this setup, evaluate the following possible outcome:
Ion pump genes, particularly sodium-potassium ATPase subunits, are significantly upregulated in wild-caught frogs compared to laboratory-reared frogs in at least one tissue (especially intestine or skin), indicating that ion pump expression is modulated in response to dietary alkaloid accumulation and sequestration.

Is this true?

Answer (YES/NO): YES